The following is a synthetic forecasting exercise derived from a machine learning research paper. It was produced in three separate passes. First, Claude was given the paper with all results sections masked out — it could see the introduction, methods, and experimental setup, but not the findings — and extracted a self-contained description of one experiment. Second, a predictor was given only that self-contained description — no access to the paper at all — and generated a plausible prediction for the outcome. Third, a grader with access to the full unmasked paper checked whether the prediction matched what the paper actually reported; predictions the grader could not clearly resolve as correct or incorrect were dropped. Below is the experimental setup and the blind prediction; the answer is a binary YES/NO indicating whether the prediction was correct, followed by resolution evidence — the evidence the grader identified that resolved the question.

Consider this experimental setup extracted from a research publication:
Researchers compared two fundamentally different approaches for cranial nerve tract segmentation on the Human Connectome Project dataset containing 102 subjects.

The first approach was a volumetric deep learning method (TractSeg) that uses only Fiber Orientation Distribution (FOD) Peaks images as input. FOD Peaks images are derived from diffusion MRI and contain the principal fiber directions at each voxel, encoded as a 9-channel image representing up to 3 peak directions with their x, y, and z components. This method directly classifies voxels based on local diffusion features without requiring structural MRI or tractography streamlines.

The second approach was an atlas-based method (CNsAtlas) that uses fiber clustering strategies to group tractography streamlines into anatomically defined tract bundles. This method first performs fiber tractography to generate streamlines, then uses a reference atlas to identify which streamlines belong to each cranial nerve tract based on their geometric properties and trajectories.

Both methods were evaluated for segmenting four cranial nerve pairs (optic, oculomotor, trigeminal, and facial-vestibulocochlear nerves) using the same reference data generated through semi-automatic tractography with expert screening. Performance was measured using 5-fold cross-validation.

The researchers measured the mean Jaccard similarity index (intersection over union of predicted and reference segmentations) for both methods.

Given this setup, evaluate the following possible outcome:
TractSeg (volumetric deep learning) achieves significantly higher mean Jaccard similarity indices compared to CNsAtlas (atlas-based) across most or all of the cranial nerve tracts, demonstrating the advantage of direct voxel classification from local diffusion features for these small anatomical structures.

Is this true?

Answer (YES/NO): NO